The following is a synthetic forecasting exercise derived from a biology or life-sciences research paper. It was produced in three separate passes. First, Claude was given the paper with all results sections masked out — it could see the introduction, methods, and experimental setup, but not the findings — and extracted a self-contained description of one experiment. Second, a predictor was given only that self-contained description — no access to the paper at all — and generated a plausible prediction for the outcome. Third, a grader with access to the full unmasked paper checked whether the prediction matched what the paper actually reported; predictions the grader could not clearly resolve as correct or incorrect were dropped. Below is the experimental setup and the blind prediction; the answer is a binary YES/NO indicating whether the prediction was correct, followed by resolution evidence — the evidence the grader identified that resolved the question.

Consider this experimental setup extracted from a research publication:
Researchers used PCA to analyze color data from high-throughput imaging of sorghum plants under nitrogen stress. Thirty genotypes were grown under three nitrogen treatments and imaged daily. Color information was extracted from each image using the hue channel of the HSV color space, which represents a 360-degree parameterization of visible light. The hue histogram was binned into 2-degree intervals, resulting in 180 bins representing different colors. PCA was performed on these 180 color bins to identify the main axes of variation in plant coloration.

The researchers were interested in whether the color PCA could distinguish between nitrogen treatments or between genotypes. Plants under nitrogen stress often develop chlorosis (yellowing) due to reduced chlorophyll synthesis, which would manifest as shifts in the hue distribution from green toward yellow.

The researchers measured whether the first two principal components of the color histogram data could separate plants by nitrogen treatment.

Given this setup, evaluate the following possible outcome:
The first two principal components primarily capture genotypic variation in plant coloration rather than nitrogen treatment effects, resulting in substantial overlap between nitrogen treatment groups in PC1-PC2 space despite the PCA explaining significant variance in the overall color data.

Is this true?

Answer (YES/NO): NO